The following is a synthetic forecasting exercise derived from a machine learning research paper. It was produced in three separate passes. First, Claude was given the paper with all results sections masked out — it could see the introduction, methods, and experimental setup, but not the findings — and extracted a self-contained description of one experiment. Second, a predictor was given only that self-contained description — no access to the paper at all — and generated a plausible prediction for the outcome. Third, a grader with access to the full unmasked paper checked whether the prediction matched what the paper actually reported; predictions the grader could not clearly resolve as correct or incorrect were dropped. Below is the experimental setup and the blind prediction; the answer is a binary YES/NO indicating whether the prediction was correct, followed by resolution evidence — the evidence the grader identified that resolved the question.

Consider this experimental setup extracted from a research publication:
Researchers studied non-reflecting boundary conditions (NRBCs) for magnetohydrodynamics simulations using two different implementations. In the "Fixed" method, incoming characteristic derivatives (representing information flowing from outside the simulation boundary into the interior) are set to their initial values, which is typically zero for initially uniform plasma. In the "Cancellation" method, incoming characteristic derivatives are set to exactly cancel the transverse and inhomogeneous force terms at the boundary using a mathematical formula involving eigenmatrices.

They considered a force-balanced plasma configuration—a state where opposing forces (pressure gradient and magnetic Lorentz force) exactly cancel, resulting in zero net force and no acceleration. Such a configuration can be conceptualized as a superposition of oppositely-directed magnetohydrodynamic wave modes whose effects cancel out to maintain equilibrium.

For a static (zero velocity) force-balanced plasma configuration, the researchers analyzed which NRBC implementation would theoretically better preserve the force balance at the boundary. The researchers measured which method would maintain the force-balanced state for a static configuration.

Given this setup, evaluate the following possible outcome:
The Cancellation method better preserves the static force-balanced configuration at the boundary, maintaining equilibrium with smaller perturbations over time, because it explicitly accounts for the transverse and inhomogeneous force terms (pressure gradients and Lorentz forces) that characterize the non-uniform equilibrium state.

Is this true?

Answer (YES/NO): NO